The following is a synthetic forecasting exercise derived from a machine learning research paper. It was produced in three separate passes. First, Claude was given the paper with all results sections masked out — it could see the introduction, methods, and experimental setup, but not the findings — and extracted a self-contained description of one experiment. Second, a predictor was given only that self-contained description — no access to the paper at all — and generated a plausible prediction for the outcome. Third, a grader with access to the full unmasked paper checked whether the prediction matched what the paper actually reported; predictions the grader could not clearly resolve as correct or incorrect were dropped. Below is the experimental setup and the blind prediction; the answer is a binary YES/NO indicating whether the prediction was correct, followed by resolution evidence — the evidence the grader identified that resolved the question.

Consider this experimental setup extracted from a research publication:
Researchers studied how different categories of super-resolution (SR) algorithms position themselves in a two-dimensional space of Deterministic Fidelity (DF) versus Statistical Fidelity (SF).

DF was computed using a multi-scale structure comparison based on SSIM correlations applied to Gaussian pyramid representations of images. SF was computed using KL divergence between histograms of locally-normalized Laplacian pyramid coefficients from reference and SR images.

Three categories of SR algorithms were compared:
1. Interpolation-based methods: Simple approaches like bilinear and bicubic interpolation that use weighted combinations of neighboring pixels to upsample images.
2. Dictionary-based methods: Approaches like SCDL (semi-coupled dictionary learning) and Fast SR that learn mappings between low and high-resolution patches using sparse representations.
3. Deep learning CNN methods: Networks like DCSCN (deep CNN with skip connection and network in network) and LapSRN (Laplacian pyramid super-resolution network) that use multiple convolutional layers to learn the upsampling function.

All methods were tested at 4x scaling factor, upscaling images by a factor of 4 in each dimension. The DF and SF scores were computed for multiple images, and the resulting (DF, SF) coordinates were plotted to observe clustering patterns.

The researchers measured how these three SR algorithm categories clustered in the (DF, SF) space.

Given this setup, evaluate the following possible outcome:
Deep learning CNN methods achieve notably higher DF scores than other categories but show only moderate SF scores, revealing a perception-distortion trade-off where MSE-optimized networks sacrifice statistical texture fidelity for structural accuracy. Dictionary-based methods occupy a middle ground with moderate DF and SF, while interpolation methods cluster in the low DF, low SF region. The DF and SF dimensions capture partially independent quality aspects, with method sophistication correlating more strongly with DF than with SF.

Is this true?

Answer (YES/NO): NO